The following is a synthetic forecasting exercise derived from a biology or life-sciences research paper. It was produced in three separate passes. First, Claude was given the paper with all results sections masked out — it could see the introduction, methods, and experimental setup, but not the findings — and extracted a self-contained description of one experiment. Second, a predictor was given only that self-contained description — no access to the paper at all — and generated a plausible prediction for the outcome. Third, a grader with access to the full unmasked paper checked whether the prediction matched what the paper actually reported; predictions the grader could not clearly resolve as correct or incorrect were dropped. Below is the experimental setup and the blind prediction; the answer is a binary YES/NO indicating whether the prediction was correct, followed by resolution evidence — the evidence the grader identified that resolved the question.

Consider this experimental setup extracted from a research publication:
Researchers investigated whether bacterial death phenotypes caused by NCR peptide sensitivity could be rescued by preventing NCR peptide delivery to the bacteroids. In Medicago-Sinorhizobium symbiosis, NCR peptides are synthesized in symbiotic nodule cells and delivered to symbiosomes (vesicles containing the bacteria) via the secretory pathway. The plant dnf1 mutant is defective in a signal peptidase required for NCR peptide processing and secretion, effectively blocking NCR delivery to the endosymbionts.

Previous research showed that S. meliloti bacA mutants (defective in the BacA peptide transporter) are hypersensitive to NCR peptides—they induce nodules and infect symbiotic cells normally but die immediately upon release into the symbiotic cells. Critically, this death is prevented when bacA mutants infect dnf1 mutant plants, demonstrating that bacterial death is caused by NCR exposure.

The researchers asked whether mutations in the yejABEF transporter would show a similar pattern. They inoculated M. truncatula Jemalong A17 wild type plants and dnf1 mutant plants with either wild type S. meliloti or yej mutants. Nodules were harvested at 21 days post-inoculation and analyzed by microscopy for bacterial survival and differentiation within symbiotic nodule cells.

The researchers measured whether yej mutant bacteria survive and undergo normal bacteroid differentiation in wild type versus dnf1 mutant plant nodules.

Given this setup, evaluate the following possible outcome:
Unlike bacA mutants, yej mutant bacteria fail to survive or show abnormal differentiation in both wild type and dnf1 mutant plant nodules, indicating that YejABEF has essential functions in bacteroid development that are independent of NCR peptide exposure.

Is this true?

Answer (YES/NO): NO